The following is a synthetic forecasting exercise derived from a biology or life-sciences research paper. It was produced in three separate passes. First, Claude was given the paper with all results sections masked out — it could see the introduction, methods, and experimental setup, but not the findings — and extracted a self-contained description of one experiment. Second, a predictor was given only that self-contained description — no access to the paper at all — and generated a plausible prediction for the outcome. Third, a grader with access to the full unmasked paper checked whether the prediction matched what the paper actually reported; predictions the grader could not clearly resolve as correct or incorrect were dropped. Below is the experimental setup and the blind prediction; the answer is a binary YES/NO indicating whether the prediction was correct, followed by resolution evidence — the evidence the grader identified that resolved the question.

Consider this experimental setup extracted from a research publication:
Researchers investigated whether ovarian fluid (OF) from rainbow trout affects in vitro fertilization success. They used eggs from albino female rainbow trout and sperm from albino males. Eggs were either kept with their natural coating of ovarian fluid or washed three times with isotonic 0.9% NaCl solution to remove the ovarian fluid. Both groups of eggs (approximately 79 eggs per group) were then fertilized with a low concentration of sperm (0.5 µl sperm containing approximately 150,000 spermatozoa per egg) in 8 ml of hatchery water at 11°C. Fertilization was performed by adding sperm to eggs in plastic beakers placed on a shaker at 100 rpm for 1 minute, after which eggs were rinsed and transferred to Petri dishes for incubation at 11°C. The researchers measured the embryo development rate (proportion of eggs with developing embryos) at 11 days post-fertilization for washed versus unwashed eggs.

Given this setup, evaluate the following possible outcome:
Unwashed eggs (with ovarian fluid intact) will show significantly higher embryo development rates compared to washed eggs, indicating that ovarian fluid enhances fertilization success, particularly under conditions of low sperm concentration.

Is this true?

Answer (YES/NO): NO